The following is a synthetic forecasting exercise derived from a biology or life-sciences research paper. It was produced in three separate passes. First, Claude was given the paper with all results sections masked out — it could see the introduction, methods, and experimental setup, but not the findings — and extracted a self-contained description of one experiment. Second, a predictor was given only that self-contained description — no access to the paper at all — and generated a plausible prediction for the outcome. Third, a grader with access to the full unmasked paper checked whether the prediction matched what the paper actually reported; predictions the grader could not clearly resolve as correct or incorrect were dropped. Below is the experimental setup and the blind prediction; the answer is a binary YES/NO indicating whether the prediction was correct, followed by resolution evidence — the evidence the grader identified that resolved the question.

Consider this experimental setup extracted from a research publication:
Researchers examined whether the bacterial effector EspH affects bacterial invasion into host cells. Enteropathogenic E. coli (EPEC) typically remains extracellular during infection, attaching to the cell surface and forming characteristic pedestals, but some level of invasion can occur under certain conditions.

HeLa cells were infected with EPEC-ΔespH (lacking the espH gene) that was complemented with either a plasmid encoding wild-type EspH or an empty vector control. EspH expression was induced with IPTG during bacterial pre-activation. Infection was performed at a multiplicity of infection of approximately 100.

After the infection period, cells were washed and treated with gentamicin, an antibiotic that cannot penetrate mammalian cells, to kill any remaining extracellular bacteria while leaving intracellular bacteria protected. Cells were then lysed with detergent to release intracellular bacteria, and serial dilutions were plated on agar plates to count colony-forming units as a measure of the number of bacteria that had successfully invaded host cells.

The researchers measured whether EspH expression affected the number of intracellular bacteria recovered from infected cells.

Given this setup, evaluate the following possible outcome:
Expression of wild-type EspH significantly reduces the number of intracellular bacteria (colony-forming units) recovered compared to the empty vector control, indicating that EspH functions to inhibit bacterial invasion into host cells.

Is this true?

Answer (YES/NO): YES